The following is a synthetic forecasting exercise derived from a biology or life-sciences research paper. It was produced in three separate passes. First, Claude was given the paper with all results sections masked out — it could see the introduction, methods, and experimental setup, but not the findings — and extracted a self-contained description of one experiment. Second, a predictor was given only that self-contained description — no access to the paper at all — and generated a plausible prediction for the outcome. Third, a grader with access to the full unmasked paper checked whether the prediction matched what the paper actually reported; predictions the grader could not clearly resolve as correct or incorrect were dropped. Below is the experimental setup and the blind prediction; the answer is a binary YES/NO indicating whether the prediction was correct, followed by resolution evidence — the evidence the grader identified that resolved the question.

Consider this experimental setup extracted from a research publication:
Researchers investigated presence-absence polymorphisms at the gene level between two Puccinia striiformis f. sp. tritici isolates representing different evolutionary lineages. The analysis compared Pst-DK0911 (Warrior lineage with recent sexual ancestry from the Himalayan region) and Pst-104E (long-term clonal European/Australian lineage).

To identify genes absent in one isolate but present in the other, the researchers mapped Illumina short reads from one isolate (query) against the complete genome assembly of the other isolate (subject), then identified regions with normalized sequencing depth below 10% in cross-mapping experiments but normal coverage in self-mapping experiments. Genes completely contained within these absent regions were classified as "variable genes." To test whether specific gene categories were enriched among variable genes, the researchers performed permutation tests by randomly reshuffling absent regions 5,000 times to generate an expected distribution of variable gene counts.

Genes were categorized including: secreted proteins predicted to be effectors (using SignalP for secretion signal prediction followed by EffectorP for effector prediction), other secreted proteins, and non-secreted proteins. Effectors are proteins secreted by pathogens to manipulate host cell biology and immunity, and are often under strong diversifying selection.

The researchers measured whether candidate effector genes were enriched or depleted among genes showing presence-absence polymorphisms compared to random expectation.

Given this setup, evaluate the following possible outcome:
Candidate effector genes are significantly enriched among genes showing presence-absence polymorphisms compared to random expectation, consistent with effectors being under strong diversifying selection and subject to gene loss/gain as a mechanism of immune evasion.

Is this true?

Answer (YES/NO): NO